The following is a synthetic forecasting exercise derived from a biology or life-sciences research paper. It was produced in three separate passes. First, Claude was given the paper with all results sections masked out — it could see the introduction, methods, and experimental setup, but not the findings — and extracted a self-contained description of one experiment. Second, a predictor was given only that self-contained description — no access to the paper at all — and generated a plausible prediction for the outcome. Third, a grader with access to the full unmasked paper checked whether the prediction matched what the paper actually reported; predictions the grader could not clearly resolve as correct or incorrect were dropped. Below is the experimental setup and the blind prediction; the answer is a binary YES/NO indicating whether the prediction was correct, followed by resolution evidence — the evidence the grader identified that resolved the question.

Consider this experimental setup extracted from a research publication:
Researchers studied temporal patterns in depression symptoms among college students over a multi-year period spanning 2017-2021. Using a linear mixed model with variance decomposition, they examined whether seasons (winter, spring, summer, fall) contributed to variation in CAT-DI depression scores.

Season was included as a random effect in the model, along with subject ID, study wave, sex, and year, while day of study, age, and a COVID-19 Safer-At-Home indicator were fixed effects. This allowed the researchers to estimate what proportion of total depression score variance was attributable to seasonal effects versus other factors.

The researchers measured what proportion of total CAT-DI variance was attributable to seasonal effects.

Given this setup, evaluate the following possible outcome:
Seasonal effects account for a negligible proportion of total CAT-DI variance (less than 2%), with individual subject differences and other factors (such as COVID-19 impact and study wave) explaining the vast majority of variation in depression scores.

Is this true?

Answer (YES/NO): NO